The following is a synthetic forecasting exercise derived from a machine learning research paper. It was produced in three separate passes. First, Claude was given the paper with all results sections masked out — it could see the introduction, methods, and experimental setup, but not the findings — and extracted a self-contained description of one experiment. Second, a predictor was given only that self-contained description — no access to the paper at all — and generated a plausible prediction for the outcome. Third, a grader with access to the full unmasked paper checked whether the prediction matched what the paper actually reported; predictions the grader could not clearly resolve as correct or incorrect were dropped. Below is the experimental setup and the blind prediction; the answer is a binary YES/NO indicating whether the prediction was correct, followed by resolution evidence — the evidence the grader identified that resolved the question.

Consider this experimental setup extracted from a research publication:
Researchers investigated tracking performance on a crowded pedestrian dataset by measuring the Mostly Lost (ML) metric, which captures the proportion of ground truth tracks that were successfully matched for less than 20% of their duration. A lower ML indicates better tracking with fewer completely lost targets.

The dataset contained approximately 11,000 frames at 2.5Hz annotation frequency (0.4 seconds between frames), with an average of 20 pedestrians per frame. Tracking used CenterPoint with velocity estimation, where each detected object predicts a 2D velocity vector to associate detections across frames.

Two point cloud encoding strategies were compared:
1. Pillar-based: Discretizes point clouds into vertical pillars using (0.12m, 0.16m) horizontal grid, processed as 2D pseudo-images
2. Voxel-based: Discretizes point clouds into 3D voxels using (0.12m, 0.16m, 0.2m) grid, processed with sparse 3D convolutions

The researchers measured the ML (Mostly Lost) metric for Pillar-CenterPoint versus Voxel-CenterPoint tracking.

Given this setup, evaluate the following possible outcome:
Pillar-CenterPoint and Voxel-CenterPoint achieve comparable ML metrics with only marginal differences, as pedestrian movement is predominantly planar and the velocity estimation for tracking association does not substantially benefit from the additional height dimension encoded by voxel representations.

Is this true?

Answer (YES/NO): NO